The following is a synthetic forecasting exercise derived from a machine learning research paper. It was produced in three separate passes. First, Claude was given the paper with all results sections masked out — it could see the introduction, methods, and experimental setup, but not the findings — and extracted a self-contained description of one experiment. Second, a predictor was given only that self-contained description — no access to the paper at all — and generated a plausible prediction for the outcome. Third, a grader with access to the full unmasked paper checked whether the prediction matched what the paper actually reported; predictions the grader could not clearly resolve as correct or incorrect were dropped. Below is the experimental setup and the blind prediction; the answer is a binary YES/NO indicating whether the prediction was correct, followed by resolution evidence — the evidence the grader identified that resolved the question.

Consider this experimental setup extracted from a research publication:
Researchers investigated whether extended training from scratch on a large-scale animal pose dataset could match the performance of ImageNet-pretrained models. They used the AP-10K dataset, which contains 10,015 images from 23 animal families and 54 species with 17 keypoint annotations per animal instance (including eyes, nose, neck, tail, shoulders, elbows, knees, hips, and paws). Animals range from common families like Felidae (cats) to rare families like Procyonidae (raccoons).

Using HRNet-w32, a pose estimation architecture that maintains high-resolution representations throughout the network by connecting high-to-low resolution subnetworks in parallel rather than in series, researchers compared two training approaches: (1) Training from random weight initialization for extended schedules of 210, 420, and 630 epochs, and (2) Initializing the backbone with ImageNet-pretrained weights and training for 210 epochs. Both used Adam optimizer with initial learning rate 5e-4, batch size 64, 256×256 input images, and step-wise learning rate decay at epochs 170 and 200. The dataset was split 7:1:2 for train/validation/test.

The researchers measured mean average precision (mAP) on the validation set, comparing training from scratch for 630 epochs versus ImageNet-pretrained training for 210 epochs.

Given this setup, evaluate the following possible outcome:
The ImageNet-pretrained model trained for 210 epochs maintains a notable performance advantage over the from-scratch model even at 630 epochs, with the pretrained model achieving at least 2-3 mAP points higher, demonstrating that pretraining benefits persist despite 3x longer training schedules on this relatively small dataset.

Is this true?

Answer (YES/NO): NO